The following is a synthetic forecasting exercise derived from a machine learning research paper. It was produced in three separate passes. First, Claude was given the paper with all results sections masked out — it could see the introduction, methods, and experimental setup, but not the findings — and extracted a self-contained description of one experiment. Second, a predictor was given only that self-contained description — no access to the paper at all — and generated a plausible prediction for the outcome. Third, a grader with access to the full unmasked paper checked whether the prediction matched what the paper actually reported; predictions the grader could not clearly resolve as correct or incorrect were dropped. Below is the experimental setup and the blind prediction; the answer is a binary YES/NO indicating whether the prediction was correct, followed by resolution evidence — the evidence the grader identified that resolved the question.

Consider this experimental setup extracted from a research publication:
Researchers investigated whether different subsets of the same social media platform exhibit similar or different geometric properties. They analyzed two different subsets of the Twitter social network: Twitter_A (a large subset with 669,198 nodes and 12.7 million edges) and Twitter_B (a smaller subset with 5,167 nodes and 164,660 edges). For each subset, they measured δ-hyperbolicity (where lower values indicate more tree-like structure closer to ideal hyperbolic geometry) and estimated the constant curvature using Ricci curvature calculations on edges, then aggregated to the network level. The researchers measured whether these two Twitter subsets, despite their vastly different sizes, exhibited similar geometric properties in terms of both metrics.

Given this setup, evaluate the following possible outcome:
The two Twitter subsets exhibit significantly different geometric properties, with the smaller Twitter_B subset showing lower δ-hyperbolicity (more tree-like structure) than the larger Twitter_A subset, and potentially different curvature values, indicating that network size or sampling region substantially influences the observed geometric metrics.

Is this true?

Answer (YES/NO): NO